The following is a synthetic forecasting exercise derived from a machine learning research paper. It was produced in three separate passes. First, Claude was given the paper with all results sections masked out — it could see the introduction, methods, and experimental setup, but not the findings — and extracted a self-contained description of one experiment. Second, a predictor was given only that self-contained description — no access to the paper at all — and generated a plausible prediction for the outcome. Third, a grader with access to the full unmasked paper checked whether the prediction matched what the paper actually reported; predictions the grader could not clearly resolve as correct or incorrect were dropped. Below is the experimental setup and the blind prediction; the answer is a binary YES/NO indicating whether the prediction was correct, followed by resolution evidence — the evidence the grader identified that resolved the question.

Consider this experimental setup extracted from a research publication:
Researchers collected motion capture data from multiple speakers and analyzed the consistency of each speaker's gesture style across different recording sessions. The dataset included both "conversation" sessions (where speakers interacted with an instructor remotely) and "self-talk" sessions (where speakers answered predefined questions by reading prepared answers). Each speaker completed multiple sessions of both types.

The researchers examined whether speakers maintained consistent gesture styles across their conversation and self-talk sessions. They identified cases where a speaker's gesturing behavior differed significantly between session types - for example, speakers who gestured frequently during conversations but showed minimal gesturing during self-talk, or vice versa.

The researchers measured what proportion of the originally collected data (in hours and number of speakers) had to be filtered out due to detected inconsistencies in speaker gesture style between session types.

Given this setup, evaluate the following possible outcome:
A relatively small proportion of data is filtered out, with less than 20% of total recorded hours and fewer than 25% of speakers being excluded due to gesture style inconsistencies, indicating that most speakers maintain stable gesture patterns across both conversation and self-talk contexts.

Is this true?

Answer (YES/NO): NO